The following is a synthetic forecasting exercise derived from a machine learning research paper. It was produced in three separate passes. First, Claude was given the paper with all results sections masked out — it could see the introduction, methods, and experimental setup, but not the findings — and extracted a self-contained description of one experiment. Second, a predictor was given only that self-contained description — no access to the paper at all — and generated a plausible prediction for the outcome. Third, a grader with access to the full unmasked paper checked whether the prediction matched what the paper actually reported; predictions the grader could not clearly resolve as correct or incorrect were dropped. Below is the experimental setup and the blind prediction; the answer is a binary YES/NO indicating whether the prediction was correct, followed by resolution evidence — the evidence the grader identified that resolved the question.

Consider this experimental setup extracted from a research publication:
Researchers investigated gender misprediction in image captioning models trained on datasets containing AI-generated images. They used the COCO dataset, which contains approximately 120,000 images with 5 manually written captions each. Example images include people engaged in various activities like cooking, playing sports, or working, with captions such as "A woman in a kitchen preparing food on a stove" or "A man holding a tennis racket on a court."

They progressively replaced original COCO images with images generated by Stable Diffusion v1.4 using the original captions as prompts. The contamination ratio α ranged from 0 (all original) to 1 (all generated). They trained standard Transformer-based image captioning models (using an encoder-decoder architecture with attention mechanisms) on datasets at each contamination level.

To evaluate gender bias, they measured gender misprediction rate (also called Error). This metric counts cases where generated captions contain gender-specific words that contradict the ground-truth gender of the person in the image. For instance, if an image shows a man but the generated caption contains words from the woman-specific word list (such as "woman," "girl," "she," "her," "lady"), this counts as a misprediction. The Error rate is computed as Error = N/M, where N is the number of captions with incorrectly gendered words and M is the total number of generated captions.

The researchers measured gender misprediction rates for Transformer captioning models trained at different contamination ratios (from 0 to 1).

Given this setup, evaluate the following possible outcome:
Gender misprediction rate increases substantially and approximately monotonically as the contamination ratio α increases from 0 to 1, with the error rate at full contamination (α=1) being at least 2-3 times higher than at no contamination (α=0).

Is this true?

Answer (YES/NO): NO